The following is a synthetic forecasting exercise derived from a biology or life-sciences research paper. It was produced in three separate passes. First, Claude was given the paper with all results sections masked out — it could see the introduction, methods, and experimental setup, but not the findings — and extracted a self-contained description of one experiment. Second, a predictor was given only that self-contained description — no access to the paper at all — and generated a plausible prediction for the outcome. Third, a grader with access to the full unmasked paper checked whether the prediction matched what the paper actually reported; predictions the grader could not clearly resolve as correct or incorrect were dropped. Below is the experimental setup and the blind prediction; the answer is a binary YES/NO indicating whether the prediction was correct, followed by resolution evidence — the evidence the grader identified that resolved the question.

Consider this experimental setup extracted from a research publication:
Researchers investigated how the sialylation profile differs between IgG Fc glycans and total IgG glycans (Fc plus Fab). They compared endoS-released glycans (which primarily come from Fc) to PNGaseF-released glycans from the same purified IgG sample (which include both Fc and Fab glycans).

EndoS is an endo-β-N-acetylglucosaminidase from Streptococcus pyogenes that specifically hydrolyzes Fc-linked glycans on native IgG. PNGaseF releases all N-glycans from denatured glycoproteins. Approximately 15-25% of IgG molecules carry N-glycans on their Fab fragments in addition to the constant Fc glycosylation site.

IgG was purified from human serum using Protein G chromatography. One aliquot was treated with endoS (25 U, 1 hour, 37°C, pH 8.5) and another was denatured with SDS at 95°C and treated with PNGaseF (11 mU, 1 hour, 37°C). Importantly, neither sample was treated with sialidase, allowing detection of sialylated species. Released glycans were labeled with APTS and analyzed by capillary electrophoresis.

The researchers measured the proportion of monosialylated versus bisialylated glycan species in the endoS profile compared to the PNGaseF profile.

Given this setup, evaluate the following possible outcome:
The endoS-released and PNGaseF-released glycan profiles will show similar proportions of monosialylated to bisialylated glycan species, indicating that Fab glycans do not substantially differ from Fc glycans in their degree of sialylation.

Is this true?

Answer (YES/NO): NO